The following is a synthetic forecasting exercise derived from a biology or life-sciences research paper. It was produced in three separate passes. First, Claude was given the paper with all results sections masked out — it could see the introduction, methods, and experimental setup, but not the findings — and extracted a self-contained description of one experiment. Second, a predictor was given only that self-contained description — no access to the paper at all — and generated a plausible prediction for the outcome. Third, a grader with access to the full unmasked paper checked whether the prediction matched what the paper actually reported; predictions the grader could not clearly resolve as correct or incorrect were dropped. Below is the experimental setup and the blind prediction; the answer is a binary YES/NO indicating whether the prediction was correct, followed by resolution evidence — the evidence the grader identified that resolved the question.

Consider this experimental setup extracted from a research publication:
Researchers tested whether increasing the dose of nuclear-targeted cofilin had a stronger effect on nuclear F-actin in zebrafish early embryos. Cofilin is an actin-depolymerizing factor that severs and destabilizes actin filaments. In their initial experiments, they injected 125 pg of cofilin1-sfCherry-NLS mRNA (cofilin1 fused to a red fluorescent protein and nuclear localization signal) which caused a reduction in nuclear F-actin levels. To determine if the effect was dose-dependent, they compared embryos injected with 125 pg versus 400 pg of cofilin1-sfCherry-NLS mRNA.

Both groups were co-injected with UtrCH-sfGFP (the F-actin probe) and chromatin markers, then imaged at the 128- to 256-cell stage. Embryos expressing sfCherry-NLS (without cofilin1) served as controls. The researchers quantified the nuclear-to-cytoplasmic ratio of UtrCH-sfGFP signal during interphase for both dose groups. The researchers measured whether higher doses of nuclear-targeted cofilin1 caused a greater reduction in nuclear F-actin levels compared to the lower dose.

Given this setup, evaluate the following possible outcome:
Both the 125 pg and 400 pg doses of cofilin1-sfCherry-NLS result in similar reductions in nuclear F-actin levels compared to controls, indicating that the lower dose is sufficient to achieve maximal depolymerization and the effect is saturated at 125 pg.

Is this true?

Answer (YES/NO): NO